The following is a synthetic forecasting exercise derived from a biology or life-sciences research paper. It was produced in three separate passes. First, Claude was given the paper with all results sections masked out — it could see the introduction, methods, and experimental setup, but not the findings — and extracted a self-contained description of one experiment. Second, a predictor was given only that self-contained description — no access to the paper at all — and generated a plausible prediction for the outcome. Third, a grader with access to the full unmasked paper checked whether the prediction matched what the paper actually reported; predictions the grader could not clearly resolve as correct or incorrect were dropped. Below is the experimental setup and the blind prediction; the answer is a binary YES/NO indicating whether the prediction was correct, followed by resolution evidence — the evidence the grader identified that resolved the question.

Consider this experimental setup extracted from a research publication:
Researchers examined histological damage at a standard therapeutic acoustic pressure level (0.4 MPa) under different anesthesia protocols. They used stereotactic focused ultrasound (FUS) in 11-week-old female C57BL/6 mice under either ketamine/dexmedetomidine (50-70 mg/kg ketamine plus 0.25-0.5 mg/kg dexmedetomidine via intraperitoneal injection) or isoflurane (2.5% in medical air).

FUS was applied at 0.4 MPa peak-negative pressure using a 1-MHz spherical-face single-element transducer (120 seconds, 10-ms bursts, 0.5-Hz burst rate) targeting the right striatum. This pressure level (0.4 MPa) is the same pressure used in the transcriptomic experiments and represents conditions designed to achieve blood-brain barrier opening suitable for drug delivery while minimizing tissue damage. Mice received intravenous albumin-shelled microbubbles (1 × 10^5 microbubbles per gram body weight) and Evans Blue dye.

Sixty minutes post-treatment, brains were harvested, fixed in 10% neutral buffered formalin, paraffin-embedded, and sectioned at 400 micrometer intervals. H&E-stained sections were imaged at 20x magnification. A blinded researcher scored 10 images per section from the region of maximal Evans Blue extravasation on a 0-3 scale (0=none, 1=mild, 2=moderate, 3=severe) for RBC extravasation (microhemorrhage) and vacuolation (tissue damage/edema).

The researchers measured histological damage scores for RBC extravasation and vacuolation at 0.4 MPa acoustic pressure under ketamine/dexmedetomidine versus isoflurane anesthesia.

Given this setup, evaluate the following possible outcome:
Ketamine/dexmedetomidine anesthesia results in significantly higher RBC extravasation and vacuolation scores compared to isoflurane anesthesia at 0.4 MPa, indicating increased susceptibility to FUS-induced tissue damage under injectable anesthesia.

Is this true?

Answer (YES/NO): NO